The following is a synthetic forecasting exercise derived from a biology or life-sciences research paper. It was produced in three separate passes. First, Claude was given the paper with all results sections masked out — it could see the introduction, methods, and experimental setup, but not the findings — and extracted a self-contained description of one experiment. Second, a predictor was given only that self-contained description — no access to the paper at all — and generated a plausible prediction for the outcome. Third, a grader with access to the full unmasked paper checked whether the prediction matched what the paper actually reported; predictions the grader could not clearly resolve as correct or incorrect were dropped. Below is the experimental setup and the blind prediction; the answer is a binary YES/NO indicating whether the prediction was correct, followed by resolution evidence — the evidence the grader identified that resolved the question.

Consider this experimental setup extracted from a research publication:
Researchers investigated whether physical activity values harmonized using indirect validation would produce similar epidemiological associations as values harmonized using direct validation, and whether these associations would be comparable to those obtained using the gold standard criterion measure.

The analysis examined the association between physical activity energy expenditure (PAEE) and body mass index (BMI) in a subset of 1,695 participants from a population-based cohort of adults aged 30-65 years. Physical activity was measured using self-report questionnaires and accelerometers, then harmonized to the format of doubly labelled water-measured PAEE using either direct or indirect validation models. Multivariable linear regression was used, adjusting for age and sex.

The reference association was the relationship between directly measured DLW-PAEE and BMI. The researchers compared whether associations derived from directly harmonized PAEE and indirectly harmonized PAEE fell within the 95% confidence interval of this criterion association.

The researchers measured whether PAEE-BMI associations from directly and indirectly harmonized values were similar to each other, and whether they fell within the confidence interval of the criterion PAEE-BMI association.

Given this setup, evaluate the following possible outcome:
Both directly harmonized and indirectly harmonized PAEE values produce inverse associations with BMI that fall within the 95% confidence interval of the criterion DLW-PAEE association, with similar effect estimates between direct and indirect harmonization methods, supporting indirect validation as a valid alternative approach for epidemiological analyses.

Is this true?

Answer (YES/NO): NO